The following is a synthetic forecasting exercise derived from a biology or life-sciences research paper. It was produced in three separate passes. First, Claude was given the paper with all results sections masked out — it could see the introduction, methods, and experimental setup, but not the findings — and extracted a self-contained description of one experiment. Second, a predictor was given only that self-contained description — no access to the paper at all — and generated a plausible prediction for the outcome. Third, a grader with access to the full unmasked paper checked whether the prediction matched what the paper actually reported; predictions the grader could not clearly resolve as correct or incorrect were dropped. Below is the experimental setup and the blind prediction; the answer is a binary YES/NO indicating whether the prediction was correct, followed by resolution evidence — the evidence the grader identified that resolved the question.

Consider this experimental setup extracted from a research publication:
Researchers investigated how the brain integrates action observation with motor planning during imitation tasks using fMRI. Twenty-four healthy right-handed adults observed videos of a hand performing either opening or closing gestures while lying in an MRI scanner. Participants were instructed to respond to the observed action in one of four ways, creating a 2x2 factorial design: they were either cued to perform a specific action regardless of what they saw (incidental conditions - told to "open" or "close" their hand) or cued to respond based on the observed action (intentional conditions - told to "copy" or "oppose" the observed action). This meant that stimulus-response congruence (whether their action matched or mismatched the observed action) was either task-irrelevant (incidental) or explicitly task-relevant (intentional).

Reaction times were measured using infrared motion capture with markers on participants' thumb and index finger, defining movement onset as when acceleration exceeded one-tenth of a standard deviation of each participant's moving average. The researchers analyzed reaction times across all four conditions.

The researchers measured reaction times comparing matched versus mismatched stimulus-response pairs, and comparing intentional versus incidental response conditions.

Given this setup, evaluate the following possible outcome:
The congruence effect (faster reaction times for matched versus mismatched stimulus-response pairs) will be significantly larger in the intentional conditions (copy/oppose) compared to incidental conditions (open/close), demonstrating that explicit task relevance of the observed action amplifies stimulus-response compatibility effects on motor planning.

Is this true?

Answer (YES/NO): NO